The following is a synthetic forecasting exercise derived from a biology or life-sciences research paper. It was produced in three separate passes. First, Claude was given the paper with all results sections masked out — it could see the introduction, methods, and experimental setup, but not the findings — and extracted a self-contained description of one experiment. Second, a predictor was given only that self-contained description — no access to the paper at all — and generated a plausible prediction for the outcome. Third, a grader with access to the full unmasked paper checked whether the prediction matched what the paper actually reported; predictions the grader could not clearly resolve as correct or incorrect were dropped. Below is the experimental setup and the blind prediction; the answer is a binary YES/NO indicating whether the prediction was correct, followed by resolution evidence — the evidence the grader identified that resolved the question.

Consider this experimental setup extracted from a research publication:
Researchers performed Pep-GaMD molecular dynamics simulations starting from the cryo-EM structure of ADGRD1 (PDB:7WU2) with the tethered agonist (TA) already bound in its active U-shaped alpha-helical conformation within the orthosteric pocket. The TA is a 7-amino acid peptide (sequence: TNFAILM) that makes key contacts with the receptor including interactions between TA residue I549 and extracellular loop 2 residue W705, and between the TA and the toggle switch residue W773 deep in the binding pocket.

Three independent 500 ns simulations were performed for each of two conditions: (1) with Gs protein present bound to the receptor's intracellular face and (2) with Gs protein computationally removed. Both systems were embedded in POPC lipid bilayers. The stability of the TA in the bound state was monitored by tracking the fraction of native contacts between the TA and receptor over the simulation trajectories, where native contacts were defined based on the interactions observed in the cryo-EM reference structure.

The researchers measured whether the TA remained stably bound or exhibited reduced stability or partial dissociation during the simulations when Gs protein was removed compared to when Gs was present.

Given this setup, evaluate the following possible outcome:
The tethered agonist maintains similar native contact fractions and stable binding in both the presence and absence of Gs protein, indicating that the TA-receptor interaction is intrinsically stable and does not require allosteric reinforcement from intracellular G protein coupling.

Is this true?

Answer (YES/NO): YES